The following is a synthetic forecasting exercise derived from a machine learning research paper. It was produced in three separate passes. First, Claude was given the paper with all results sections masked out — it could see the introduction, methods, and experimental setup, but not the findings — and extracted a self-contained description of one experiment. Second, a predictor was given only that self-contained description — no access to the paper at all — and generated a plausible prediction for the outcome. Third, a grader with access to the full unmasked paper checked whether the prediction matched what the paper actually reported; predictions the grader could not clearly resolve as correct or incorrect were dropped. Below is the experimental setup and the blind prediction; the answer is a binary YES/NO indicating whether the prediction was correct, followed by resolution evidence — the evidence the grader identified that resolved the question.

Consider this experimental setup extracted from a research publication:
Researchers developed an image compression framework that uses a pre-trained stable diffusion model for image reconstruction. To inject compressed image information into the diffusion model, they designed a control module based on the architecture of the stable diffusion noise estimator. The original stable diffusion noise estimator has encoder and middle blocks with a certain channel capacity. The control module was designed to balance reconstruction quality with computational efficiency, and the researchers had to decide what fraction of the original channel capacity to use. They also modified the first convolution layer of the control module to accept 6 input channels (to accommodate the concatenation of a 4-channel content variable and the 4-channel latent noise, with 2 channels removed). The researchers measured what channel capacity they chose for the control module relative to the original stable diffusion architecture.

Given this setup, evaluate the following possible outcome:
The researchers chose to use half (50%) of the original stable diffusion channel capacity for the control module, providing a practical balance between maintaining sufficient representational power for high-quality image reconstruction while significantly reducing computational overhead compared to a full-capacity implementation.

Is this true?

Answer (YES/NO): NO